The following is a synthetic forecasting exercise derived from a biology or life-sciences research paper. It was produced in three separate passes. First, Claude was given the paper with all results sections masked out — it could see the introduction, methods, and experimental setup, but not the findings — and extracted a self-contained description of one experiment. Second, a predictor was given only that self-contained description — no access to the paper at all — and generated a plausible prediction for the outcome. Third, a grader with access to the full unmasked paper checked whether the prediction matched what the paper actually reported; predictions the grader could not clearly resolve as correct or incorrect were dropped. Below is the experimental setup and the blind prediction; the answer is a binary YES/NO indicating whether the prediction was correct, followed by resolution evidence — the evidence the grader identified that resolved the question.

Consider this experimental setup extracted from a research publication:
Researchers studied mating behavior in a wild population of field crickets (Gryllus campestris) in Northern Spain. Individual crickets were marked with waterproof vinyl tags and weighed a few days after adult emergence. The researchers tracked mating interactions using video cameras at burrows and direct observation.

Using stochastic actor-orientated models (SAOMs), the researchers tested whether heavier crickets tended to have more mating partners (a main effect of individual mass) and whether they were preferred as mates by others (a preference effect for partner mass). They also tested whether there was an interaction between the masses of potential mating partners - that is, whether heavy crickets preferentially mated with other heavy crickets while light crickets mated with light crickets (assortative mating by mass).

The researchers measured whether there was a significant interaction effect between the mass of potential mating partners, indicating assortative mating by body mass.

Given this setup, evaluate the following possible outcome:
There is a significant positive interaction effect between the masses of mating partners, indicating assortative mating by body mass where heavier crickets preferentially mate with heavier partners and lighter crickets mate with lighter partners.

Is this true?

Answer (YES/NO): NO